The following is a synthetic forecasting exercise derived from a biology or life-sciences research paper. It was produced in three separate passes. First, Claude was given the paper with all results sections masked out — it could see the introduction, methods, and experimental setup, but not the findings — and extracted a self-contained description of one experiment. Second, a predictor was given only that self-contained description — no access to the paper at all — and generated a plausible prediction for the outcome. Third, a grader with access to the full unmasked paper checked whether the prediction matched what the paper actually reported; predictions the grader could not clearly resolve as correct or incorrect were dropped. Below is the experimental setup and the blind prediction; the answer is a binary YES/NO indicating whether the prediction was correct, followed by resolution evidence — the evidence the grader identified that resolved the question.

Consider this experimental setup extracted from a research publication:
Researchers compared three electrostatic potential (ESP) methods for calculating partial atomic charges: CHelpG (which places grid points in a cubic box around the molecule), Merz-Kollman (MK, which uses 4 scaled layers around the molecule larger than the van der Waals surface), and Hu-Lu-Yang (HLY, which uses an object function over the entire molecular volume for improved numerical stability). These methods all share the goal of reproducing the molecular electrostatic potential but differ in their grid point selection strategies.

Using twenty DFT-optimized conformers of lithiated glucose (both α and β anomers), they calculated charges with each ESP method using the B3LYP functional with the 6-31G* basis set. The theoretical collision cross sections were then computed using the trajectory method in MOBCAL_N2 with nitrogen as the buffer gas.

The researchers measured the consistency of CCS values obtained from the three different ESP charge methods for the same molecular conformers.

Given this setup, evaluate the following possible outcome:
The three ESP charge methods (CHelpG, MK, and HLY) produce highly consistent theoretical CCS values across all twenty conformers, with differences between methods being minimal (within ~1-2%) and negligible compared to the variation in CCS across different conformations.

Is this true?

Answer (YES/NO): YES